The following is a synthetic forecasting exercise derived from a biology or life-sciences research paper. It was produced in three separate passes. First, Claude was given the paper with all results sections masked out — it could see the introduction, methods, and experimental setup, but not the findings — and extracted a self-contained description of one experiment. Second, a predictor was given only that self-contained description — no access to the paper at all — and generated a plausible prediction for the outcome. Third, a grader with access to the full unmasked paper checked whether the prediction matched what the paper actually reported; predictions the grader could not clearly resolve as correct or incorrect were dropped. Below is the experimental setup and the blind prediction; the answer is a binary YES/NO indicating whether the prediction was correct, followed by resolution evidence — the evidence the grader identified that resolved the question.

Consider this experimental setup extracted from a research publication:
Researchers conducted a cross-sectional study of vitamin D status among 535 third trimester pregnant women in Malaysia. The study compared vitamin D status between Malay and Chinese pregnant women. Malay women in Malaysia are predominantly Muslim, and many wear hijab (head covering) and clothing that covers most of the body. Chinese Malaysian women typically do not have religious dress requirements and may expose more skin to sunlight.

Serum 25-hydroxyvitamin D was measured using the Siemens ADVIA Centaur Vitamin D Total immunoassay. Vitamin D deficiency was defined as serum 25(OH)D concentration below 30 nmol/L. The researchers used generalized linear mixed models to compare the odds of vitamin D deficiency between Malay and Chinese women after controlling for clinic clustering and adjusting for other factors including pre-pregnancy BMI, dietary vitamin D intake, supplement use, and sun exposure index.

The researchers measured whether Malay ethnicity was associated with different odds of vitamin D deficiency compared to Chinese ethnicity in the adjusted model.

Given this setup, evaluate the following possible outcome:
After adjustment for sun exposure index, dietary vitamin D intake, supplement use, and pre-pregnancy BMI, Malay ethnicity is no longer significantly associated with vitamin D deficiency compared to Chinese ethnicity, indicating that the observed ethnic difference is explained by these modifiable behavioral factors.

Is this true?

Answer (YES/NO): NO